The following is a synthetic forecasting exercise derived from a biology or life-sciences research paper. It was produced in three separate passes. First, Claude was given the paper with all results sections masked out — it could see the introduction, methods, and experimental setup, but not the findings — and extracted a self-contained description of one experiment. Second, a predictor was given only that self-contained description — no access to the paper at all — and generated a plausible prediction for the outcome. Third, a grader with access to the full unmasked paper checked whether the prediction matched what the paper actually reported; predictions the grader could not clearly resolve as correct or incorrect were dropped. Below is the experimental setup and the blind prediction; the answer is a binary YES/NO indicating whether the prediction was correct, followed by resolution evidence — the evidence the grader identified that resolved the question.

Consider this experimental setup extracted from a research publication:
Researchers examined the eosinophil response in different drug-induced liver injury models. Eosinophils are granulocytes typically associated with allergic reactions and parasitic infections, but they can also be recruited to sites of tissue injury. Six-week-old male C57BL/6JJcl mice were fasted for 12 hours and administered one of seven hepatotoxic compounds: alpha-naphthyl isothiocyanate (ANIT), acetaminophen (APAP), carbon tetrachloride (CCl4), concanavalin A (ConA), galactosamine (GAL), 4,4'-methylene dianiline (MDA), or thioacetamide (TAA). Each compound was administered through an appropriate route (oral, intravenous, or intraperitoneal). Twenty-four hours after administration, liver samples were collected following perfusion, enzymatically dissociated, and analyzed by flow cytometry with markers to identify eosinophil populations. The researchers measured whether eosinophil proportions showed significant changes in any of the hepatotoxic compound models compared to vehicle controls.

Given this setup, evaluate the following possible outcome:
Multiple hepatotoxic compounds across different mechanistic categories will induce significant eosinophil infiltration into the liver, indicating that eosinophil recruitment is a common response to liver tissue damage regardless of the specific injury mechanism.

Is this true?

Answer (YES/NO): NO